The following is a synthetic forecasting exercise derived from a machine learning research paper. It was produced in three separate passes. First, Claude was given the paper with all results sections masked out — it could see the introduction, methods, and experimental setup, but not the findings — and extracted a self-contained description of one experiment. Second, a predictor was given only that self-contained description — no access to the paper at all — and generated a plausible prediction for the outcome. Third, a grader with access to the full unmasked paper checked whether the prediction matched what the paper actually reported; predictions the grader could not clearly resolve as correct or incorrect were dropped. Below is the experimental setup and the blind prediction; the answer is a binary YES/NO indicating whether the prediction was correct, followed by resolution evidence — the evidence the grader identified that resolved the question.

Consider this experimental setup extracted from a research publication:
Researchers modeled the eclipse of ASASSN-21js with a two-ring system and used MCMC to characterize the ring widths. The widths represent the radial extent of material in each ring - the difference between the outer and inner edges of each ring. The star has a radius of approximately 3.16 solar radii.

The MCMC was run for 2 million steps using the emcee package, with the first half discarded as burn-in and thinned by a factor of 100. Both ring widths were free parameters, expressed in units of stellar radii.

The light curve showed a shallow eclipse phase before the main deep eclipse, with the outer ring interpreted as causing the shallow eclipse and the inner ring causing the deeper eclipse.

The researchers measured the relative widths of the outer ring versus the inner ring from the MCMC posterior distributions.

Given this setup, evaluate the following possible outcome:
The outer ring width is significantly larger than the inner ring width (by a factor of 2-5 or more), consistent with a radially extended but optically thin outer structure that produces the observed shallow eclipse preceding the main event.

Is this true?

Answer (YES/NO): YES